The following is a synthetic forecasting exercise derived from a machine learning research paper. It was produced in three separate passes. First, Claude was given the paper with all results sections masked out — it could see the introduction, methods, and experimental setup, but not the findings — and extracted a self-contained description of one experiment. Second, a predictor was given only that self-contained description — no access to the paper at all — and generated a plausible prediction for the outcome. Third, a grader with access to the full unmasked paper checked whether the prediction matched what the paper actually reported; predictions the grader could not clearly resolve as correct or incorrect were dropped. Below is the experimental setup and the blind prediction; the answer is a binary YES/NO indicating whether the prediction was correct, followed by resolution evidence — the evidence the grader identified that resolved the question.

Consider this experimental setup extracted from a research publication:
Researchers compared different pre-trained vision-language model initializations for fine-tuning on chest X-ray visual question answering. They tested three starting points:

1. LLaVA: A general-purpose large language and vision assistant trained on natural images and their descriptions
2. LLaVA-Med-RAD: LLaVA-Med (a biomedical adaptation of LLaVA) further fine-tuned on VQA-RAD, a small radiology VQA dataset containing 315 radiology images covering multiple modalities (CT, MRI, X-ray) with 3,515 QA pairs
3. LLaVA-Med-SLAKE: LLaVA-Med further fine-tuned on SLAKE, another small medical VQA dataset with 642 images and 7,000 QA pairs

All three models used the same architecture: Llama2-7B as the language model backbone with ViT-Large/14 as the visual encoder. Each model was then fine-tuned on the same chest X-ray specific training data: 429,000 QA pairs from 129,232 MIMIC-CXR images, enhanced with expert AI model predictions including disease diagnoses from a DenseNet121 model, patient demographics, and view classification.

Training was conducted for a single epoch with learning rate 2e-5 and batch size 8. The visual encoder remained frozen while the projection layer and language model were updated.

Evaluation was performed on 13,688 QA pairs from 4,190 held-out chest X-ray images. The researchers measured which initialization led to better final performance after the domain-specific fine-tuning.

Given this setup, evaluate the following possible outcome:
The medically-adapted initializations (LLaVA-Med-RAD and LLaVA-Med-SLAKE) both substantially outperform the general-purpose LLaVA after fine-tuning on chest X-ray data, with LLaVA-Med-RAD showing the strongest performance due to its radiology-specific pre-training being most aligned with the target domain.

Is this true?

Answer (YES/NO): NO